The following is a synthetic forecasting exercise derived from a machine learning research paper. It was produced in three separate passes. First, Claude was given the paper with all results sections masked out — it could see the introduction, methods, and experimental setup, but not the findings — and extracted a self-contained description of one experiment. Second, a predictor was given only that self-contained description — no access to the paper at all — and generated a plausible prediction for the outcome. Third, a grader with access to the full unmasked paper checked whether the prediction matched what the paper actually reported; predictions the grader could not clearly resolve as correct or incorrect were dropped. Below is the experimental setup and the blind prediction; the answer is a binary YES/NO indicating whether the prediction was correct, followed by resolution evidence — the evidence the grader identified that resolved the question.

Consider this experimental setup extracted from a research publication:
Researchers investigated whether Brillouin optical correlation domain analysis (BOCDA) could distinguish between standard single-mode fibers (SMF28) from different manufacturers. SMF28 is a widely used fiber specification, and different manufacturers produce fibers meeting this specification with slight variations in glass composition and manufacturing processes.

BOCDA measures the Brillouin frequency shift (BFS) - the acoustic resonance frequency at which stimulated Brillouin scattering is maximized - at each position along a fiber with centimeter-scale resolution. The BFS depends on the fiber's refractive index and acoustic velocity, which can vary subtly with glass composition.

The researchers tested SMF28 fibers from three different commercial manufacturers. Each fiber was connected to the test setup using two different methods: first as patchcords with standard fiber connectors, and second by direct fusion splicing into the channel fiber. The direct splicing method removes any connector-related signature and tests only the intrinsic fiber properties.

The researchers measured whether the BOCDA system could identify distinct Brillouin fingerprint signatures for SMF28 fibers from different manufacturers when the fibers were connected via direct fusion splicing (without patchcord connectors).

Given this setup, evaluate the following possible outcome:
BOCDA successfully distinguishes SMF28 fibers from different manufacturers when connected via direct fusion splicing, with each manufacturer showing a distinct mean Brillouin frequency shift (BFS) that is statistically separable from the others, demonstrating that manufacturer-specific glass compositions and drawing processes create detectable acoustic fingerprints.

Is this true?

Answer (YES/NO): NO